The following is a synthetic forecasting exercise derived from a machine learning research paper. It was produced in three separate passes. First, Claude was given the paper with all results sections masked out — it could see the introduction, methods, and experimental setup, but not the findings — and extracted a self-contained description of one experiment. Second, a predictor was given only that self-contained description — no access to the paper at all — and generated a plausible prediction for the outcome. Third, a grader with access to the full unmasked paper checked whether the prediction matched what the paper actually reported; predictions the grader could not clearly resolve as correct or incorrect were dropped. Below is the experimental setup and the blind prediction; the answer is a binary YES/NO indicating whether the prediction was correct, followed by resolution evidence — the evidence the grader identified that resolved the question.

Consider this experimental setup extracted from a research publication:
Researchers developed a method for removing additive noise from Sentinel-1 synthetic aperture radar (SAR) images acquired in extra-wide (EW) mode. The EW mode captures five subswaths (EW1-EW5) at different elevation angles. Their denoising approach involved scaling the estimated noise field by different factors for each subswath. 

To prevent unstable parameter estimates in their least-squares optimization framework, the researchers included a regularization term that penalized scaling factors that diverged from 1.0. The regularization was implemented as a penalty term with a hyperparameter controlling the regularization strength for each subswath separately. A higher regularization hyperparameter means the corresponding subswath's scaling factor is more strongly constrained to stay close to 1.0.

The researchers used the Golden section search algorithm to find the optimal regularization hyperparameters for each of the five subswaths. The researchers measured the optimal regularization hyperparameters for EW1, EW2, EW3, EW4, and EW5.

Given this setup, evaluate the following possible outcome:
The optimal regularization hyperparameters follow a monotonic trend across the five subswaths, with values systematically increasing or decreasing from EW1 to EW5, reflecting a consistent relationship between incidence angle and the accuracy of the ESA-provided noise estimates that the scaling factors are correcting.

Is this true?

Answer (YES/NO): NO